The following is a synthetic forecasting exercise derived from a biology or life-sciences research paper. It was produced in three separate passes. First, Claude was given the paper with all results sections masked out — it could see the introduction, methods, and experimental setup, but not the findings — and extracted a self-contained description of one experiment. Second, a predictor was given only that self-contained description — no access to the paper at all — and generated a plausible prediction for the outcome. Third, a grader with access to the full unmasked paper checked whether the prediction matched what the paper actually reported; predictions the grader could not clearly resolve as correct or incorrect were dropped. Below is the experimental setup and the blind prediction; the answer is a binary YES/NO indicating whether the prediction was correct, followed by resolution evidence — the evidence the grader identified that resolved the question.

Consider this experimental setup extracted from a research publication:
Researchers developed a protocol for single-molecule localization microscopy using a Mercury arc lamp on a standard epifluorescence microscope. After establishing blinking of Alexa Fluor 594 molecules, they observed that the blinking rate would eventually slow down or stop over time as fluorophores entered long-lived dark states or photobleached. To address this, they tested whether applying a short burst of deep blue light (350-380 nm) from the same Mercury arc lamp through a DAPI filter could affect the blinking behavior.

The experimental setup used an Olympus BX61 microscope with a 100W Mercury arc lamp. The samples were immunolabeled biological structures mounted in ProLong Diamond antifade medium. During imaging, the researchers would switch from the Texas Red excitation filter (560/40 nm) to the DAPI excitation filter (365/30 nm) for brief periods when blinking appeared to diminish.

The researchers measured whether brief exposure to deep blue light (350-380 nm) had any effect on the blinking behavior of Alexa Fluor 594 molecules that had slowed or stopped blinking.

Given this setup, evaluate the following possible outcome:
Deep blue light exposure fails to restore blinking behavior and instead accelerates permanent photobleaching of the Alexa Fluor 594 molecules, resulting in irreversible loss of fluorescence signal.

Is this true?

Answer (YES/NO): NO